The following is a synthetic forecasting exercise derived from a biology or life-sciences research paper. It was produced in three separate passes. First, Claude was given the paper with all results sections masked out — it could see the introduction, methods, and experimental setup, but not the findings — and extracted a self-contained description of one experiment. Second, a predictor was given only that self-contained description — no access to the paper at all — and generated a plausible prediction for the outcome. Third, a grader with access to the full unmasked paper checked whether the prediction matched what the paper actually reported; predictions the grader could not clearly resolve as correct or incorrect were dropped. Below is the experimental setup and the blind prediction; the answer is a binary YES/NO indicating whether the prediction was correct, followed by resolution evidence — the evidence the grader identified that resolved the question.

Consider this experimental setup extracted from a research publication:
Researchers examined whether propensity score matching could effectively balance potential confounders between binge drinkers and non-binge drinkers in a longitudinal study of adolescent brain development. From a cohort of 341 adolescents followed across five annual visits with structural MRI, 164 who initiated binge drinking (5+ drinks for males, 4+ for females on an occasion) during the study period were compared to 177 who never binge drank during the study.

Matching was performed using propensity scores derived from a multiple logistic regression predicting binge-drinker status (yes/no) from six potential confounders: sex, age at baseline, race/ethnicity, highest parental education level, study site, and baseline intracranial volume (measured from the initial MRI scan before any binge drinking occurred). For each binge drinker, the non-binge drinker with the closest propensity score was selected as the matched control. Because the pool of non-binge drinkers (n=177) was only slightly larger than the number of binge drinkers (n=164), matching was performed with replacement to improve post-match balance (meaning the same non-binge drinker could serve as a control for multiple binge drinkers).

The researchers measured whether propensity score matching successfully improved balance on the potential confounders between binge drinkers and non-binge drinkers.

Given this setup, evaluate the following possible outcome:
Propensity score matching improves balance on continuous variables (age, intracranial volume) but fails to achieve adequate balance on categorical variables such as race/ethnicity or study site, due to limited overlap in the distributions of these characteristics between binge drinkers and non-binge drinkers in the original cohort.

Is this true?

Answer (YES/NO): NO